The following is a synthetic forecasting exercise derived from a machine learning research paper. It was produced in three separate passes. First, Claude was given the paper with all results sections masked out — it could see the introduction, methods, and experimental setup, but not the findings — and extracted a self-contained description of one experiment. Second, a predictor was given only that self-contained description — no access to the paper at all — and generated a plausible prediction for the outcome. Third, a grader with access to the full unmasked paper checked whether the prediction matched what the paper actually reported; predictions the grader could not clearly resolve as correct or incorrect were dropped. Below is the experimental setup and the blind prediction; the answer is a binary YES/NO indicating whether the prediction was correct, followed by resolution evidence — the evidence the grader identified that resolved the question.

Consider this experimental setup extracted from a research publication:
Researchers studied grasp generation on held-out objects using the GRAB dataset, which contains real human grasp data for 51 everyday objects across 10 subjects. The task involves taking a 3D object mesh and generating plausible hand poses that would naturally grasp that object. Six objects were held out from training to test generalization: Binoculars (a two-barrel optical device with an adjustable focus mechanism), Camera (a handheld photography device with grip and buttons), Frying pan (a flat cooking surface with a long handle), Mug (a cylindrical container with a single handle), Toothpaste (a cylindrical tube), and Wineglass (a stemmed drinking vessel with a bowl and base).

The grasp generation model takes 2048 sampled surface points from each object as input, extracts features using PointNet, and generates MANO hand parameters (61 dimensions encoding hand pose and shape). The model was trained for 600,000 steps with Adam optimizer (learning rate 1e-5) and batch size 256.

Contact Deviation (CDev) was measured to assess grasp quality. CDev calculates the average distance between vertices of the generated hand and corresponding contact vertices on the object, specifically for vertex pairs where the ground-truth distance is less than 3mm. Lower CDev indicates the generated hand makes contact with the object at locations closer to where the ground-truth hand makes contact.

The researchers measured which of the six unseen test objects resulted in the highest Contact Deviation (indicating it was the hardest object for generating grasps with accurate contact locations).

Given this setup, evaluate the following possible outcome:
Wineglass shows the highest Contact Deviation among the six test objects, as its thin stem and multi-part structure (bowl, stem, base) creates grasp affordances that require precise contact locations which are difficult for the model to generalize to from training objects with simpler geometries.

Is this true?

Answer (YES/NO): NO